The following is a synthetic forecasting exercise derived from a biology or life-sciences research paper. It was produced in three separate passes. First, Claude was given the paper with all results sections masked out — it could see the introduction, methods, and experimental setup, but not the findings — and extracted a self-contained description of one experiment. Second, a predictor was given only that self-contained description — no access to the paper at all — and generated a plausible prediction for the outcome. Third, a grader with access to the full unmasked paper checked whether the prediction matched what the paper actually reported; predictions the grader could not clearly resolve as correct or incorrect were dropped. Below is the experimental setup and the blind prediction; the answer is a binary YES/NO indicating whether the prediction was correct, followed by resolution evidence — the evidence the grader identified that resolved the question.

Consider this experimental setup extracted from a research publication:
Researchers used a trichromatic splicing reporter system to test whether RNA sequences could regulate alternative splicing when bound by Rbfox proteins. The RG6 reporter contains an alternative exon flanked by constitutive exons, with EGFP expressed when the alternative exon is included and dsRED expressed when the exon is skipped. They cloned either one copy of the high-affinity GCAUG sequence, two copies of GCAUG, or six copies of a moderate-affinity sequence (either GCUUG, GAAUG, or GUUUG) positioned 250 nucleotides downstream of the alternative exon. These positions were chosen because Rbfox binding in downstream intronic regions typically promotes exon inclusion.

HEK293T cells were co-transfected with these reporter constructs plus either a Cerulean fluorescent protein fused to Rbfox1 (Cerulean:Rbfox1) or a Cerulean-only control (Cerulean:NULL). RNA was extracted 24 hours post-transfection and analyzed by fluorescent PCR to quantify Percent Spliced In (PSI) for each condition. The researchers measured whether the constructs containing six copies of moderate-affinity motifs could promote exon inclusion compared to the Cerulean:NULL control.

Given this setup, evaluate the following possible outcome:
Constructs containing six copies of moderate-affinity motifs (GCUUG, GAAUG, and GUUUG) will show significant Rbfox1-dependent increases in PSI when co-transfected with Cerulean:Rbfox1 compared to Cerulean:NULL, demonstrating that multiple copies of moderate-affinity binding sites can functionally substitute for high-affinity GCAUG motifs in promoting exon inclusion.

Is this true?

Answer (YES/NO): YES